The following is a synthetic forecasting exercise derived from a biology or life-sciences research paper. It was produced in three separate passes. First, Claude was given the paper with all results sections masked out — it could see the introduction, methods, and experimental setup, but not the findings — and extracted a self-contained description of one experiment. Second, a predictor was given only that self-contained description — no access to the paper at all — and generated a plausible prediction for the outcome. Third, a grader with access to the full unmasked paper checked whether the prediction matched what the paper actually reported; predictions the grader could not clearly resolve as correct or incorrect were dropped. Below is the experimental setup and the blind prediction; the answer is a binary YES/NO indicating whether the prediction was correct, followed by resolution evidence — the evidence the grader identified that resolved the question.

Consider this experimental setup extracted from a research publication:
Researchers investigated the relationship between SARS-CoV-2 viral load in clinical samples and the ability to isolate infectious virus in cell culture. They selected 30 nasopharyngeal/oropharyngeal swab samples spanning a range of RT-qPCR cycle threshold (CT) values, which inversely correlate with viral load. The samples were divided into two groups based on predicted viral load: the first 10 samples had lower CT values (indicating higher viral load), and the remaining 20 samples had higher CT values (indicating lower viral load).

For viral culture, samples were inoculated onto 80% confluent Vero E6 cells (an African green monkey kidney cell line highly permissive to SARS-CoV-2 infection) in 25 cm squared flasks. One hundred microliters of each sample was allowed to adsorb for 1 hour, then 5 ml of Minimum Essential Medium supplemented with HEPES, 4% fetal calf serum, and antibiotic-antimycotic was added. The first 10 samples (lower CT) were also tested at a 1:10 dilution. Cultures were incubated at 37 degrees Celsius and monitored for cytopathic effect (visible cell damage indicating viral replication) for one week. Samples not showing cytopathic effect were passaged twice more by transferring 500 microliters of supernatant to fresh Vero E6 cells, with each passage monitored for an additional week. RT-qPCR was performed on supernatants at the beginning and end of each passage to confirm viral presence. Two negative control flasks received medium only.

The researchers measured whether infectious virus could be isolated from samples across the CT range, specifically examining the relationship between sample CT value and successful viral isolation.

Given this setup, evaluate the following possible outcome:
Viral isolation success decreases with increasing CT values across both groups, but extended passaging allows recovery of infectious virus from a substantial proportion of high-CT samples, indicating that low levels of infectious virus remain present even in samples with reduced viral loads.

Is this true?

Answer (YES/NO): NO